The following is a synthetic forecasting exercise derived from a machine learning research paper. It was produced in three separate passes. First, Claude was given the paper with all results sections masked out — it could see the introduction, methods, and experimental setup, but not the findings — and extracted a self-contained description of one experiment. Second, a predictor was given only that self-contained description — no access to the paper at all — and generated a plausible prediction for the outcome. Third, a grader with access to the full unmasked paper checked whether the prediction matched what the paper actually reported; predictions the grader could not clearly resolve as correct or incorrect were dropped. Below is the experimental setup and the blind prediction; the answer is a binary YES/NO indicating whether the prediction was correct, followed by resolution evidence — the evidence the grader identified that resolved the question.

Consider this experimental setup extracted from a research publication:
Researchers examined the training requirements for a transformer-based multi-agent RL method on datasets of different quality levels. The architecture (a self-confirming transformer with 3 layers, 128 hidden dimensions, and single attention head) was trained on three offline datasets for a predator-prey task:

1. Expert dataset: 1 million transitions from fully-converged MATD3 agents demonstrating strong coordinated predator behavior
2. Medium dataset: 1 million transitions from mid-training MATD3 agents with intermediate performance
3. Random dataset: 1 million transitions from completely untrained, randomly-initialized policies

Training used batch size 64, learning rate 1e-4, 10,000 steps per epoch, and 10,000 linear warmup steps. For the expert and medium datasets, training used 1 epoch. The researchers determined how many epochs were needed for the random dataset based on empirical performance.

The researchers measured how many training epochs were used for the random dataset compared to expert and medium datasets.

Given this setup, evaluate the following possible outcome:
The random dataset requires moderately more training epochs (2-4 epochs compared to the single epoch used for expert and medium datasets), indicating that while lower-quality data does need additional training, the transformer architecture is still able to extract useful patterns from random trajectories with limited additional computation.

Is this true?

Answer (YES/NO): NO